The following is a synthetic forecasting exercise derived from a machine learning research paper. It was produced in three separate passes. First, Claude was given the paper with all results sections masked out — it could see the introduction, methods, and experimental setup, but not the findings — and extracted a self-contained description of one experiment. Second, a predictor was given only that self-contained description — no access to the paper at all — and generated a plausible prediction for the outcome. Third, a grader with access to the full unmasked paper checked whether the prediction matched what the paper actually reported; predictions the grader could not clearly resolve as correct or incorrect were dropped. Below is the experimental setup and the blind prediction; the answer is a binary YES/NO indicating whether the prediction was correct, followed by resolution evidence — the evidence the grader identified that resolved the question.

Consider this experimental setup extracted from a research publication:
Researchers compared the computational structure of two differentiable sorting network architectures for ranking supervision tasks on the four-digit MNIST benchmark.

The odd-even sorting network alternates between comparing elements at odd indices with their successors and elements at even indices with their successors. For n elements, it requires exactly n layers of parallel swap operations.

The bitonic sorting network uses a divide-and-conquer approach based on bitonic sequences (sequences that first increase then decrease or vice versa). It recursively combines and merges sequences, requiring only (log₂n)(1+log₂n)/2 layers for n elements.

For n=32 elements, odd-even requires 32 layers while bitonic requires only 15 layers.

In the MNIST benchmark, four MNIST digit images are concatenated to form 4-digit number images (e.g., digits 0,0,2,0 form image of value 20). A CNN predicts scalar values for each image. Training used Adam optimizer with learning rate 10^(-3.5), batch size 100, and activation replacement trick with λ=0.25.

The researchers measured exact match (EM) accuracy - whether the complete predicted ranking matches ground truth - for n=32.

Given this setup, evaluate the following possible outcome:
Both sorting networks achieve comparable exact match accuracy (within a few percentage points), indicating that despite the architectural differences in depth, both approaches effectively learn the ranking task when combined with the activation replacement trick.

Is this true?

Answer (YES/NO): YES